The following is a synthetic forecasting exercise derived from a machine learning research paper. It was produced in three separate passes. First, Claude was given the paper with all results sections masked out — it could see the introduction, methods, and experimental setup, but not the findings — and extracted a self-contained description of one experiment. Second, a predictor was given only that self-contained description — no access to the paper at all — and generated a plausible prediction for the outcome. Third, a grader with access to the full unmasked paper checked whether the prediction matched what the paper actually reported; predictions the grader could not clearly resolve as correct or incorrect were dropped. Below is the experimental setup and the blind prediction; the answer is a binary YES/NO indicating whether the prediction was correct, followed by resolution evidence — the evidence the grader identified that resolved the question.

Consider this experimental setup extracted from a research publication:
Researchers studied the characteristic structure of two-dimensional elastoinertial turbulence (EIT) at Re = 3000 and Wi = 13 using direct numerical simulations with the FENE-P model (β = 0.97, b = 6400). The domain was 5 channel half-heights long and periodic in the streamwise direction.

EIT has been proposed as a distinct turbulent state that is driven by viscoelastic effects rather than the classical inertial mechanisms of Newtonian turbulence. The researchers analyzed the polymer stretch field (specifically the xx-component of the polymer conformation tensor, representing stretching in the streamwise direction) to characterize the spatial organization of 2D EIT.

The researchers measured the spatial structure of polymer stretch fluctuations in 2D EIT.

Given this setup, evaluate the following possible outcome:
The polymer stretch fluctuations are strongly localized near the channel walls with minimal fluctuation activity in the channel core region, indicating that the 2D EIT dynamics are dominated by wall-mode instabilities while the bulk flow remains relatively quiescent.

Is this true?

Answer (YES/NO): NO